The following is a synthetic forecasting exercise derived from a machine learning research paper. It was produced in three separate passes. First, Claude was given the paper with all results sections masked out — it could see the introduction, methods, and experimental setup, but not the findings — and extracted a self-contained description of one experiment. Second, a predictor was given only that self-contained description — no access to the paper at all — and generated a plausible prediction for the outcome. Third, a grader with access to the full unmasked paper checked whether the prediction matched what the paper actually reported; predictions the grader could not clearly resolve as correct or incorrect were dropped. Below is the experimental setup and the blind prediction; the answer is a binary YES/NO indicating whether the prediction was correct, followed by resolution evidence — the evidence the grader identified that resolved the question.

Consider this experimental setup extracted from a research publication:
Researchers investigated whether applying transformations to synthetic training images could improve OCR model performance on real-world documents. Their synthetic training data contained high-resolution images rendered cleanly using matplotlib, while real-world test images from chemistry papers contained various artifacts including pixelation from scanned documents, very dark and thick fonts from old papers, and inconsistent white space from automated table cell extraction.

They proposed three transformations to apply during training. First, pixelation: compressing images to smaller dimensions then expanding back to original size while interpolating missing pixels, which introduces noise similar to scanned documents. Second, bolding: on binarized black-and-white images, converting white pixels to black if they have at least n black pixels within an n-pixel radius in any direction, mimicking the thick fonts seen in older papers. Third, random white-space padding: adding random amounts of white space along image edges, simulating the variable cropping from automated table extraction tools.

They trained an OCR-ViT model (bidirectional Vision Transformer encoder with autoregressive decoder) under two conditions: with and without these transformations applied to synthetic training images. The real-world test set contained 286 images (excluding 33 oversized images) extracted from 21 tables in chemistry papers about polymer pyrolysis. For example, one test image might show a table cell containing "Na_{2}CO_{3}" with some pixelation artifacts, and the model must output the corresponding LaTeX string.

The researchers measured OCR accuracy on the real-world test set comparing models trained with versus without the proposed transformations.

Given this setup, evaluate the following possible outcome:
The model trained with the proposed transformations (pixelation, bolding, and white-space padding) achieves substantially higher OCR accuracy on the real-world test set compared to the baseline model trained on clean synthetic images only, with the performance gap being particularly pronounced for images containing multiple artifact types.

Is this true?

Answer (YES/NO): NO